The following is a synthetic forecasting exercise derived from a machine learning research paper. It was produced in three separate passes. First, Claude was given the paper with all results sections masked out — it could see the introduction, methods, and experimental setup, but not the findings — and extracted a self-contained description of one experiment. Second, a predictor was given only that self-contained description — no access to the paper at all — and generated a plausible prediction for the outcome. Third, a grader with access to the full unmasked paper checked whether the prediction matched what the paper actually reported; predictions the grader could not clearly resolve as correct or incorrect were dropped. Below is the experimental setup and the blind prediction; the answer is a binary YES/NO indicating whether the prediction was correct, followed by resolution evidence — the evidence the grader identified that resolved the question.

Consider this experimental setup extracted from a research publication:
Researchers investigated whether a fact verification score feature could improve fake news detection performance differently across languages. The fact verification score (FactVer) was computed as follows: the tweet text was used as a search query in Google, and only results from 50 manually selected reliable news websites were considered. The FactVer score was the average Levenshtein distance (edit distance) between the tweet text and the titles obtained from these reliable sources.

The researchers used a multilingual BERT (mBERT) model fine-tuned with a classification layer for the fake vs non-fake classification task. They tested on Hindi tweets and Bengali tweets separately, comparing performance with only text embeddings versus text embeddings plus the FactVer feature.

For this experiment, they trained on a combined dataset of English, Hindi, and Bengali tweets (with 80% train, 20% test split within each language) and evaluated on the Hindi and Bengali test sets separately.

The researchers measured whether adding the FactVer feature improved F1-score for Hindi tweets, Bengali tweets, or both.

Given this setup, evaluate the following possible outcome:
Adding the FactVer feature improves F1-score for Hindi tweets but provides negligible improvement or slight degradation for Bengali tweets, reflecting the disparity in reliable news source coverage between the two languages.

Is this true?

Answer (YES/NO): NO